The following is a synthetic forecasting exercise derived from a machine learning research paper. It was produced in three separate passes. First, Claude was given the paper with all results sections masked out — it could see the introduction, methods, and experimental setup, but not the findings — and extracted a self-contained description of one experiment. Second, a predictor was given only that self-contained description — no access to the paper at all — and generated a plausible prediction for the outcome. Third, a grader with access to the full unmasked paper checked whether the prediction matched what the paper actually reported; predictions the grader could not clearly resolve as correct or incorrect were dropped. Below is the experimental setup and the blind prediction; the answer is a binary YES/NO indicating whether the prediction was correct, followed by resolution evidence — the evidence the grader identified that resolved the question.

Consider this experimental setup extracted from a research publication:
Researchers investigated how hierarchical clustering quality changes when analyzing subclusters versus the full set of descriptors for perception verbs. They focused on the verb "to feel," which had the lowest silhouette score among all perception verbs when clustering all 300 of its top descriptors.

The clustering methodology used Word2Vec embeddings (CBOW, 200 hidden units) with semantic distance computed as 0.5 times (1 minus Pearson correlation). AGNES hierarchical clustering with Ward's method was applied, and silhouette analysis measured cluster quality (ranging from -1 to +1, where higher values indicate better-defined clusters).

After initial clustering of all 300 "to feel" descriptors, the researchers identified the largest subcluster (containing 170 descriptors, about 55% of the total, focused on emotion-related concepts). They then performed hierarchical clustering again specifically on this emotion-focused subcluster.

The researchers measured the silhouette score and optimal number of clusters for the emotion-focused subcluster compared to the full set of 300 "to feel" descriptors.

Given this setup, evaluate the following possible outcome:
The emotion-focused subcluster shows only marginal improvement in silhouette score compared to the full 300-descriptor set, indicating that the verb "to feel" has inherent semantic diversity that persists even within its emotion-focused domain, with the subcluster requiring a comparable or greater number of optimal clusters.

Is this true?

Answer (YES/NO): NO